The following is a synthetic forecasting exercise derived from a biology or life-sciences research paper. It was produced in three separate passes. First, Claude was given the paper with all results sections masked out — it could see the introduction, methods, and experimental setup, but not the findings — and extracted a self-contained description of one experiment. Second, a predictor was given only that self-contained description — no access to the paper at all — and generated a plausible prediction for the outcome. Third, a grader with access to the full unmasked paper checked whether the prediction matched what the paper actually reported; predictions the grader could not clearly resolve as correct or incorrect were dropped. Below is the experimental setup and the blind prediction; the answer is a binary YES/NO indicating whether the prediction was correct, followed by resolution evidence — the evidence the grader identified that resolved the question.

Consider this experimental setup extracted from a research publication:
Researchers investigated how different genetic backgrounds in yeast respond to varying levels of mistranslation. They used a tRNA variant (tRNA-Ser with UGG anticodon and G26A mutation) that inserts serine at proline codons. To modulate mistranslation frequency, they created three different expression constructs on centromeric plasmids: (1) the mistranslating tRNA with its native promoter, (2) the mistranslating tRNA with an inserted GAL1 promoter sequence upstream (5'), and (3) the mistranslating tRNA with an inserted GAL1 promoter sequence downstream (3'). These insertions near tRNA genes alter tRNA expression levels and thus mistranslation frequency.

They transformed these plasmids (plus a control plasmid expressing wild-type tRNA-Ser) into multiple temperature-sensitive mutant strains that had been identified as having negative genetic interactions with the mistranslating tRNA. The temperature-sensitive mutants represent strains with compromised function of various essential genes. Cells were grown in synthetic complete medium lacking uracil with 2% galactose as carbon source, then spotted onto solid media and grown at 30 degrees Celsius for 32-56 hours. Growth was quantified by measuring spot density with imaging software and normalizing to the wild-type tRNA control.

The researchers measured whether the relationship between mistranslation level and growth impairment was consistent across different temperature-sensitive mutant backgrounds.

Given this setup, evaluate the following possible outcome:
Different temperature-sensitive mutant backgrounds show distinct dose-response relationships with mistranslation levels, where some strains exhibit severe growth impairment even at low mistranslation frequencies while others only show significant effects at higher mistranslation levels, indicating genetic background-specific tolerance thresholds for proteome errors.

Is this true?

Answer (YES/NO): YES